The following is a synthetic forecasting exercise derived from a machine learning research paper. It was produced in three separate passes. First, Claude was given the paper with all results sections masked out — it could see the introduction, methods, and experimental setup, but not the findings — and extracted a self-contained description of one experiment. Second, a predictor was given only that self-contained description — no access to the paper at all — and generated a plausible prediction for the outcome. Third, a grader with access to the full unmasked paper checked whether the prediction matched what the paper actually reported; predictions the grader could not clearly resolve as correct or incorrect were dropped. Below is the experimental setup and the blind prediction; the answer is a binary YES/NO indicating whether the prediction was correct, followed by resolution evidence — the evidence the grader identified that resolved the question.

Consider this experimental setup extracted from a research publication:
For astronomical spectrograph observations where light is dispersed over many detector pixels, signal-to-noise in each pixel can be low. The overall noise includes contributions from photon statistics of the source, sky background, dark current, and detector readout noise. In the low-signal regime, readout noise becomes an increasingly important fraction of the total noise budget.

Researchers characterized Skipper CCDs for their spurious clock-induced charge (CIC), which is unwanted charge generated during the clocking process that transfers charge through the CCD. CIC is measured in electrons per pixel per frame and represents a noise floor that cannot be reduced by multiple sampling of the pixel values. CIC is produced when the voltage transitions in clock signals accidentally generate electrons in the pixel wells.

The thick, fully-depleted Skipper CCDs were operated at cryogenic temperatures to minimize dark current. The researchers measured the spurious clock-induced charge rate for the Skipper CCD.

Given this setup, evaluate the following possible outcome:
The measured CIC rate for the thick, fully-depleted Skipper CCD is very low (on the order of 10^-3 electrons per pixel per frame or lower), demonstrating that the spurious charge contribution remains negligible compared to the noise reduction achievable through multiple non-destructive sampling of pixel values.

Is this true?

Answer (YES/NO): YES